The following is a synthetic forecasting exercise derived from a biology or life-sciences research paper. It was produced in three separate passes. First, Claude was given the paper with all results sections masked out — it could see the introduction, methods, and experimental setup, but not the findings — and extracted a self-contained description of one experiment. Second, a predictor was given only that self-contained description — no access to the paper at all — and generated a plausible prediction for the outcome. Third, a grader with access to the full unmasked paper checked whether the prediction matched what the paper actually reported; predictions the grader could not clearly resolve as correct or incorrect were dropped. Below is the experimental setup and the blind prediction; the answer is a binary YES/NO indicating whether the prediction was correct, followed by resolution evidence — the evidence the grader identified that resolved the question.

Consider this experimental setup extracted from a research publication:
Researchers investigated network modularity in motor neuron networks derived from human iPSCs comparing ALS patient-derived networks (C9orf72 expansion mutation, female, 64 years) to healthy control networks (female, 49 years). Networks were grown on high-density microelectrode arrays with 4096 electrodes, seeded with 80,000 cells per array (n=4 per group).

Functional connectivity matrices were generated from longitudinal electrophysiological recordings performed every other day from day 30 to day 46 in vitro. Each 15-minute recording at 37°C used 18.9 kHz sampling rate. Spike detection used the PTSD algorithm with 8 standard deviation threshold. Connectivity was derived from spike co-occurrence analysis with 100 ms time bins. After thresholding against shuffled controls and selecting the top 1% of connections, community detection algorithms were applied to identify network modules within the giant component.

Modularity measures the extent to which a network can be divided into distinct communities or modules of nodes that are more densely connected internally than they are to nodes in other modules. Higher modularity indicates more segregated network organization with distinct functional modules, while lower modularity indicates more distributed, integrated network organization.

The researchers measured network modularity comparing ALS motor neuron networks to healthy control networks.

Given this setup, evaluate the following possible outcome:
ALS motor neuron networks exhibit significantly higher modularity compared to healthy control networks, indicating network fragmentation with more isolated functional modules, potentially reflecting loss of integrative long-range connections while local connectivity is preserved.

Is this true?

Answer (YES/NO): NO